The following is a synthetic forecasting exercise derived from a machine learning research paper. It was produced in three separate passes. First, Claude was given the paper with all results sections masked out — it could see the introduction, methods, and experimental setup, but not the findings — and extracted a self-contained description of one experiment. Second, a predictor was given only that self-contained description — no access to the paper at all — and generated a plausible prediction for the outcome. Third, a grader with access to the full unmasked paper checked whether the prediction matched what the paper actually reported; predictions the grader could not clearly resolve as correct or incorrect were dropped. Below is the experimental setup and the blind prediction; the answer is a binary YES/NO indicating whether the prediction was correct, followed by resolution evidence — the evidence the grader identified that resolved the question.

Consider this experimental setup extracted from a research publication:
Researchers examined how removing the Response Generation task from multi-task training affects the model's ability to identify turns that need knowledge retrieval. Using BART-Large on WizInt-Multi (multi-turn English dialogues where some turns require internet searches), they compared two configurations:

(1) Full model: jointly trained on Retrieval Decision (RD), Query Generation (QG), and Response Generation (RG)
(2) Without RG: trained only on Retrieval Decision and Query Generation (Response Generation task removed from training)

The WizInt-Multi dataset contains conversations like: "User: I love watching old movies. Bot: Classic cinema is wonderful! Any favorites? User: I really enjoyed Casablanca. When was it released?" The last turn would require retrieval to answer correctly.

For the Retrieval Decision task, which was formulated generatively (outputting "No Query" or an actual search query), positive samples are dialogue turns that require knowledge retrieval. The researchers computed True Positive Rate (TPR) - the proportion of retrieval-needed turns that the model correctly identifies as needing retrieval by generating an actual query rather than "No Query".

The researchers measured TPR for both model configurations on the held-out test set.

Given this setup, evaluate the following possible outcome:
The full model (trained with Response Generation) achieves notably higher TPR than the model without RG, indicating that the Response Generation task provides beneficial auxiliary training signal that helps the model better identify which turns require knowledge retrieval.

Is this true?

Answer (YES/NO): YES